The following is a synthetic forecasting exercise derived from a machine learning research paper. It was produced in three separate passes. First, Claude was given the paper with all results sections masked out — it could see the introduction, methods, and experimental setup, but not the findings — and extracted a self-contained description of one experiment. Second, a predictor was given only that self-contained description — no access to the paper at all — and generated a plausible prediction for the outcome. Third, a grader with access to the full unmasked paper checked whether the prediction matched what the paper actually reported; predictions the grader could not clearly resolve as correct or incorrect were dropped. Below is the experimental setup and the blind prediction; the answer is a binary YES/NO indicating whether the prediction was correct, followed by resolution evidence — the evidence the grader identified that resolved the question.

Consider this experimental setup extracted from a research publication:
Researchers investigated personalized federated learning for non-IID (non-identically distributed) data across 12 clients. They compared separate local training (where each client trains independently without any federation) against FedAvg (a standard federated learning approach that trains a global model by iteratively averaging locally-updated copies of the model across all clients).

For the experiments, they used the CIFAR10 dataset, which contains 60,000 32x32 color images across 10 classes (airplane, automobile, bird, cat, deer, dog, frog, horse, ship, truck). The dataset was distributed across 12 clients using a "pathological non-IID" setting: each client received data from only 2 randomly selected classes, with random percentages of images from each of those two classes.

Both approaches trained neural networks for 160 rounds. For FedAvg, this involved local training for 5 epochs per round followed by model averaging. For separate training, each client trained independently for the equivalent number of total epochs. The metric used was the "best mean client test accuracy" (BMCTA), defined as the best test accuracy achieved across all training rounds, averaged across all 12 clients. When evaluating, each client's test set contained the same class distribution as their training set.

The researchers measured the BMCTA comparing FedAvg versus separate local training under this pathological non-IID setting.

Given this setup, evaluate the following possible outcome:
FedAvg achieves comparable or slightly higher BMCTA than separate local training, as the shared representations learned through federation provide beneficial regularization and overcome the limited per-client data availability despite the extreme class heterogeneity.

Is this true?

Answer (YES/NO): NO